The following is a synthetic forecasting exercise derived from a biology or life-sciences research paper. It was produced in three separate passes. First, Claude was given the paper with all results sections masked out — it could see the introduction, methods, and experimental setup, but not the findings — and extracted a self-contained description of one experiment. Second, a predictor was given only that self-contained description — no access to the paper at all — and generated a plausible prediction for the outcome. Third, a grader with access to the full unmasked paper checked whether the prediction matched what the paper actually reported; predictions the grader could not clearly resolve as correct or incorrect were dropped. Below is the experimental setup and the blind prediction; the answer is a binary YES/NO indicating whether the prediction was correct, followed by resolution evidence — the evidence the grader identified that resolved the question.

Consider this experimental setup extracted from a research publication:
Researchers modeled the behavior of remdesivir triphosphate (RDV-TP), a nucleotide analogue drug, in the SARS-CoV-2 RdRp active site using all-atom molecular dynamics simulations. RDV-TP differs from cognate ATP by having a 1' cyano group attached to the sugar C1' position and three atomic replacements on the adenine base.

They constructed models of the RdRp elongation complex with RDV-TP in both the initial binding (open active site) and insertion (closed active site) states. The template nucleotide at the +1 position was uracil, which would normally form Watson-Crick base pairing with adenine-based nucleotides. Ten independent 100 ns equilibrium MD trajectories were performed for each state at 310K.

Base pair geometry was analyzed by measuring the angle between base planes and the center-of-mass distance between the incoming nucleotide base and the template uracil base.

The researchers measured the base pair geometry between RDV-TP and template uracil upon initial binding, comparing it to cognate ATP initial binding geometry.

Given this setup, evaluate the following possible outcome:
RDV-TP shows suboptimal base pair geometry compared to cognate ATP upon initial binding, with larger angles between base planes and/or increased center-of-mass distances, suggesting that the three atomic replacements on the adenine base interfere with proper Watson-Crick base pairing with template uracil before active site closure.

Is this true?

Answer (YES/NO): NO